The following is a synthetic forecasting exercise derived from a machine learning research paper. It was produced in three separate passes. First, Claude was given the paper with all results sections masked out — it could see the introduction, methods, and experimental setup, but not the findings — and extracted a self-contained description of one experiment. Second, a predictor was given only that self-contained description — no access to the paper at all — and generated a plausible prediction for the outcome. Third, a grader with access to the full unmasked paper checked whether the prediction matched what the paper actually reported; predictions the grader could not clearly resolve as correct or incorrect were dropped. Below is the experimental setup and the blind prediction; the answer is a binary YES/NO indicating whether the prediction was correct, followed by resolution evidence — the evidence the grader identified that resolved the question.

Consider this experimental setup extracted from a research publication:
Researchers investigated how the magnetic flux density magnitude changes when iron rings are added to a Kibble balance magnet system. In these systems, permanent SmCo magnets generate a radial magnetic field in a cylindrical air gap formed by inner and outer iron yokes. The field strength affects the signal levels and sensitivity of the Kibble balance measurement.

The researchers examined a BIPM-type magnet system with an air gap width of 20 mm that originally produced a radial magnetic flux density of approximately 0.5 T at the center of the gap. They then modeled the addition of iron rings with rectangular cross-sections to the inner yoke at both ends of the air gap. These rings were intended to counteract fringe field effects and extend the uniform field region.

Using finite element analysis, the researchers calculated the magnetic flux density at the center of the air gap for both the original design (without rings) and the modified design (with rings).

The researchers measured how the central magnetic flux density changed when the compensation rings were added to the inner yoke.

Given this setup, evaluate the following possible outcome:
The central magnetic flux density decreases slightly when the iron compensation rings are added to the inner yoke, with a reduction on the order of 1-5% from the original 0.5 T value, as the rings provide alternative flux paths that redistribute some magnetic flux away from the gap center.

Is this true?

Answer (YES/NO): NO